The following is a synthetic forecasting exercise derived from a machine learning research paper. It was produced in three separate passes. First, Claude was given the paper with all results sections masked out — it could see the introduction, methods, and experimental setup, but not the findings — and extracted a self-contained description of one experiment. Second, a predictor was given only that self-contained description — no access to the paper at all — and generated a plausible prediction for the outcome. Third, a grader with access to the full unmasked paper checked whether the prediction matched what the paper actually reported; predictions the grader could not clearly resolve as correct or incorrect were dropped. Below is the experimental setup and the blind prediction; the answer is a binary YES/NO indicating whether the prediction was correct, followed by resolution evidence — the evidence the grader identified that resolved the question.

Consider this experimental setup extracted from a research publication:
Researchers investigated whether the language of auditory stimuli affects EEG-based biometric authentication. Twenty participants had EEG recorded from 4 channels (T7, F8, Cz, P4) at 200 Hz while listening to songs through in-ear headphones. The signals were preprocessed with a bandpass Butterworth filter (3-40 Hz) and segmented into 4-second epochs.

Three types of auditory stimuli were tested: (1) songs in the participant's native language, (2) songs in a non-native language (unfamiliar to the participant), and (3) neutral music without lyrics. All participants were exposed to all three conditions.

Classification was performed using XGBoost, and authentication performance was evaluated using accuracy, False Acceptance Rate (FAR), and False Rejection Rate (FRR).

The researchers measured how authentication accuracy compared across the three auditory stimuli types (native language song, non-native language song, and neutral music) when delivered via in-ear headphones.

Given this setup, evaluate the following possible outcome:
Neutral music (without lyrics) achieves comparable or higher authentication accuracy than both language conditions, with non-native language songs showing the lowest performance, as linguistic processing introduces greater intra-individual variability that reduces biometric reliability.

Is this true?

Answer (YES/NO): NO